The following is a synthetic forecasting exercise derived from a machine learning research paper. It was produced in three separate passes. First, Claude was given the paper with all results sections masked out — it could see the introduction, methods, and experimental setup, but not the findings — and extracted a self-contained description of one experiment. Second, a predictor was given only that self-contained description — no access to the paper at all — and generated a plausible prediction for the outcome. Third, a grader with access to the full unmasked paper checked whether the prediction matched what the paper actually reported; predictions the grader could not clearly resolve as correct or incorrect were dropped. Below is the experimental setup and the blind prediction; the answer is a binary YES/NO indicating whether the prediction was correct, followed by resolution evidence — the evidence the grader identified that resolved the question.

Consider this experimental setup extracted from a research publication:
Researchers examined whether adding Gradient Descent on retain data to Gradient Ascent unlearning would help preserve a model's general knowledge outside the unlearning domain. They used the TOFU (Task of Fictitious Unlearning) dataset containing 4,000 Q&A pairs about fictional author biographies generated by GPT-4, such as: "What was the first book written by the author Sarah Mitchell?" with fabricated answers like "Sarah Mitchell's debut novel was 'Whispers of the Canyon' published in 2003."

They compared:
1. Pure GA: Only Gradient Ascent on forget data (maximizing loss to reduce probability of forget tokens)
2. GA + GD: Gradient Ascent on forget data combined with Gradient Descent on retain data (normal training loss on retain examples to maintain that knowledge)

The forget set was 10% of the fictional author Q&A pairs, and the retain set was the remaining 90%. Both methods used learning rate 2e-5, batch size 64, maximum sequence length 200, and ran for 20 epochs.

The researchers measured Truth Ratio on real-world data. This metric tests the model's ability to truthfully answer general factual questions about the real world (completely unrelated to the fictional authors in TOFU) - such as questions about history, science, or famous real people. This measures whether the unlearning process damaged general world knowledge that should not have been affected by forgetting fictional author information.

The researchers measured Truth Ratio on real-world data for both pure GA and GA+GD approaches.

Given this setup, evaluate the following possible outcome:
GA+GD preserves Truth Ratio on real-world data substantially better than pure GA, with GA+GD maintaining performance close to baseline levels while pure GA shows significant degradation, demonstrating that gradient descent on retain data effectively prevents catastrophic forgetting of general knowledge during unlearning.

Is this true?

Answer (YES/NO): NO